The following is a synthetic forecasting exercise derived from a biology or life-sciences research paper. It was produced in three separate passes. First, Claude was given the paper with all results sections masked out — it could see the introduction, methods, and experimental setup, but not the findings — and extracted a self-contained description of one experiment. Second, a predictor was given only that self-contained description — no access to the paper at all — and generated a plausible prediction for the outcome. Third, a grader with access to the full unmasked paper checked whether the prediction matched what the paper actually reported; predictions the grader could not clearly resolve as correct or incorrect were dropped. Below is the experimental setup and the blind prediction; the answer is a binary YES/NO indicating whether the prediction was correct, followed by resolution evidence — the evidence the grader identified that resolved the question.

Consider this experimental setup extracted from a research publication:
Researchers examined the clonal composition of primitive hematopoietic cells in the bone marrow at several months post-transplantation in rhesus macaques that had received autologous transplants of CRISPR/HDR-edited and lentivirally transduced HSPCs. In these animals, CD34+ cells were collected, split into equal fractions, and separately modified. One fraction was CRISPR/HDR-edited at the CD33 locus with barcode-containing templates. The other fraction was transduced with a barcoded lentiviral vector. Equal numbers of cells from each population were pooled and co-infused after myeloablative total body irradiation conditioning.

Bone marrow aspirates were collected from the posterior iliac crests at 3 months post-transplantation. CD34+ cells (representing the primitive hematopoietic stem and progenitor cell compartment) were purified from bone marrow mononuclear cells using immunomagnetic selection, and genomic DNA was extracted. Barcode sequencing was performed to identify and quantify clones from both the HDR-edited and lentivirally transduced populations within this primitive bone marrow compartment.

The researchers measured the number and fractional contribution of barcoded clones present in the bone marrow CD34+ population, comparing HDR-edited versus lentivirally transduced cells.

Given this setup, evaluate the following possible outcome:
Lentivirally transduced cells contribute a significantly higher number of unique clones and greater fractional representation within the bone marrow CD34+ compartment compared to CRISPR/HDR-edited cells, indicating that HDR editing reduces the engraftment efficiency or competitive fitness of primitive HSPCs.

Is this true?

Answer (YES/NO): YES